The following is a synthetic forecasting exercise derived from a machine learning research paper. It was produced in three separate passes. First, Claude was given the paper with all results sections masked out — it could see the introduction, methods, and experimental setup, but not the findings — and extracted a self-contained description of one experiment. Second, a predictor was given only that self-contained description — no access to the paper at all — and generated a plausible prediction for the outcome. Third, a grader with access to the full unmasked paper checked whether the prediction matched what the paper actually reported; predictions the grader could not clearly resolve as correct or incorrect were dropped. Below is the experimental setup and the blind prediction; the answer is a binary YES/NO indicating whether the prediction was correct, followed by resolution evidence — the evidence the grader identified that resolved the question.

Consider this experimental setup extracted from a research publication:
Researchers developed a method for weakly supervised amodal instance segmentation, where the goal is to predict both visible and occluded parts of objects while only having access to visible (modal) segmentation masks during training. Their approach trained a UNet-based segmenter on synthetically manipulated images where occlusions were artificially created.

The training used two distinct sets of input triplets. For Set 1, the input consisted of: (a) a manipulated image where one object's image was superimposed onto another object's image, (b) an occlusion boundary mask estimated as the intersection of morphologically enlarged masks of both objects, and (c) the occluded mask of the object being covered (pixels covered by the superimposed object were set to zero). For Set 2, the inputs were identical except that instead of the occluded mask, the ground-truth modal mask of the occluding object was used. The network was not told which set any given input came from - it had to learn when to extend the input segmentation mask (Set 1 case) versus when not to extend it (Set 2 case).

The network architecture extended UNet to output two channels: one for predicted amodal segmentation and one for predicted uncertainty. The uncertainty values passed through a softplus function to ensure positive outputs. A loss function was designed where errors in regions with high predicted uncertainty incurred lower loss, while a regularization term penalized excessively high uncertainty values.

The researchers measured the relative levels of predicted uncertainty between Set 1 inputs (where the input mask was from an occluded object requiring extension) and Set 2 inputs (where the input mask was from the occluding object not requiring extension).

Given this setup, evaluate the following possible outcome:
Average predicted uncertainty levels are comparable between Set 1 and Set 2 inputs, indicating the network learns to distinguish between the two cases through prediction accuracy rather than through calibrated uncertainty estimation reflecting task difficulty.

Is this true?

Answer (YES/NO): NO